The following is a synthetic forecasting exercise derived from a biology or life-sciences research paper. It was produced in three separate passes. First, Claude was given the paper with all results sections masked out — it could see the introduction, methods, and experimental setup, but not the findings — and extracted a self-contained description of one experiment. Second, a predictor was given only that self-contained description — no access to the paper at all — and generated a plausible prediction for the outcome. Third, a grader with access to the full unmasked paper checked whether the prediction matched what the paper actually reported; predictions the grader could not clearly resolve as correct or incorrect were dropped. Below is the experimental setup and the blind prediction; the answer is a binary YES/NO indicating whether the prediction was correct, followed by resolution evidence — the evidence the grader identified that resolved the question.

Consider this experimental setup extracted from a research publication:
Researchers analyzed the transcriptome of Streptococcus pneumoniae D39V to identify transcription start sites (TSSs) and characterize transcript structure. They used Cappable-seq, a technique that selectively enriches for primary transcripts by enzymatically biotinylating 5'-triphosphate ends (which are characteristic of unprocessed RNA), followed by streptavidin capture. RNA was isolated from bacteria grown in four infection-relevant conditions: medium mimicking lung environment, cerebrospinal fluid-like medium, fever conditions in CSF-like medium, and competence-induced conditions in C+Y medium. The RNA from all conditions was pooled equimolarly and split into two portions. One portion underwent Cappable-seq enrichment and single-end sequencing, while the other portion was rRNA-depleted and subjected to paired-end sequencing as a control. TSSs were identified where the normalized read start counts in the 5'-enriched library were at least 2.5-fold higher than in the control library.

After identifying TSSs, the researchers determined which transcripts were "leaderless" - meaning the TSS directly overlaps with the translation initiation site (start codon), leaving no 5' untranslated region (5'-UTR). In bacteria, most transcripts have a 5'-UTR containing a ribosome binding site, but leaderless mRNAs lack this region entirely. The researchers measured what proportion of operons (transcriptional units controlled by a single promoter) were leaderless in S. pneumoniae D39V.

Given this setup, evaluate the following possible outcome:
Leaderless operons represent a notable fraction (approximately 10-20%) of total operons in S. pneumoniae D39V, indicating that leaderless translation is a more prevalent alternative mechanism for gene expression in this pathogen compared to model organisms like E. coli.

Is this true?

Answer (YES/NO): NO